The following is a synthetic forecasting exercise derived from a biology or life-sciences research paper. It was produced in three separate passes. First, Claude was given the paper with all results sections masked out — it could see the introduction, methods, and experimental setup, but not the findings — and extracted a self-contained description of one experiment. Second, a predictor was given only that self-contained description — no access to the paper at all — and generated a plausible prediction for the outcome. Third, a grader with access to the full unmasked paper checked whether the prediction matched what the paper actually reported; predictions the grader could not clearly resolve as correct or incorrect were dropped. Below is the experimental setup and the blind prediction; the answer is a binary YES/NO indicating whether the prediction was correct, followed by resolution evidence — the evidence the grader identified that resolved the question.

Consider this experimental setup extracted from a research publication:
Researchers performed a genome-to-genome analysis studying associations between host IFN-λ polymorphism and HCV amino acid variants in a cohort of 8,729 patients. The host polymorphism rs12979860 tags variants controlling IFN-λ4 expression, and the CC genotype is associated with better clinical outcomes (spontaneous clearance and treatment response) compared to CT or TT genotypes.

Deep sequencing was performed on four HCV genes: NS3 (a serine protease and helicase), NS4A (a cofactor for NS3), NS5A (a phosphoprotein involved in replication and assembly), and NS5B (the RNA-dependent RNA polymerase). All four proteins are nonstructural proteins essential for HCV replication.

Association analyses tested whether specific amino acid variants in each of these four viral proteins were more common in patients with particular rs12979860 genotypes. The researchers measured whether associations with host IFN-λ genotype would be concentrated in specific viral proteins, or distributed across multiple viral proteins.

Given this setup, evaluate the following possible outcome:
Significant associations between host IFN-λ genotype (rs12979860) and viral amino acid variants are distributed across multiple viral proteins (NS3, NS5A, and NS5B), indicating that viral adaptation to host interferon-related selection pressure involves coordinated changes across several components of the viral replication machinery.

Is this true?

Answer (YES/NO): YES